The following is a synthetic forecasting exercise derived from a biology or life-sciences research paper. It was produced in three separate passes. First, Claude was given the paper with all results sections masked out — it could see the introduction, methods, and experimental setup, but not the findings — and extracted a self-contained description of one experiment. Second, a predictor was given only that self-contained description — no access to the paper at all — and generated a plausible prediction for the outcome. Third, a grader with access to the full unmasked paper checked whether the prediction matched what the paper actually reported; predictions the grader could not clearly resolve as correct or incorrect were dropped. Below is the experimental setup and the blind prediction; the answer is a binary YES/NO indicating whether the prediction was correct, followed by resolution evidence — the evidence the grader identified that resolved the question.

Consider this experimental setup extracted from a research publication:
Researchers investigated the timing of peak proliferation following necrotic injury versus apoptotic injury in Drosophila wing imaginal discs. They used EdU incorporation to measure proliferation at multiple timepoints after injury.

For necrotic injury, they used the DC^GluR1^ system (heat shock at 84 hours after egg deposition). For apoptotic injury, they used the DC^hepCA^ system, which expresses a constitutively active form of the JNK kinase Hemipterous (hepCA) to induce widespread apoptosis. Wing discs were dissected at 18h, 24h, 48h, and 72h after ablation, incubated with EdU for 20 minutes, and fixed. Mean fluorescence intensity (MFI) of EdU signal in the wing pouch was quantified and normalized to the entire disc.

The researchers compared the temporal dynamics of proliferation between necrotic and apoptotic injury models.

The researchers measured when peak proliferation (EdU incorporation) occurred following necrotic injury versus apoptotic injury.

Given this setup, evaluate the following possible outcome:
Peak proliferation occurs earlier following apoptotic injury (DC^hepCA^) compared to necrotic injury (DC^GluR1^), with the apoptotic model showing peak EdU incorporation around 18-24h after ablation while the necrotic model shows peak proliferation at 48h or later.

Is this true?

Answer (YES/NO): NO